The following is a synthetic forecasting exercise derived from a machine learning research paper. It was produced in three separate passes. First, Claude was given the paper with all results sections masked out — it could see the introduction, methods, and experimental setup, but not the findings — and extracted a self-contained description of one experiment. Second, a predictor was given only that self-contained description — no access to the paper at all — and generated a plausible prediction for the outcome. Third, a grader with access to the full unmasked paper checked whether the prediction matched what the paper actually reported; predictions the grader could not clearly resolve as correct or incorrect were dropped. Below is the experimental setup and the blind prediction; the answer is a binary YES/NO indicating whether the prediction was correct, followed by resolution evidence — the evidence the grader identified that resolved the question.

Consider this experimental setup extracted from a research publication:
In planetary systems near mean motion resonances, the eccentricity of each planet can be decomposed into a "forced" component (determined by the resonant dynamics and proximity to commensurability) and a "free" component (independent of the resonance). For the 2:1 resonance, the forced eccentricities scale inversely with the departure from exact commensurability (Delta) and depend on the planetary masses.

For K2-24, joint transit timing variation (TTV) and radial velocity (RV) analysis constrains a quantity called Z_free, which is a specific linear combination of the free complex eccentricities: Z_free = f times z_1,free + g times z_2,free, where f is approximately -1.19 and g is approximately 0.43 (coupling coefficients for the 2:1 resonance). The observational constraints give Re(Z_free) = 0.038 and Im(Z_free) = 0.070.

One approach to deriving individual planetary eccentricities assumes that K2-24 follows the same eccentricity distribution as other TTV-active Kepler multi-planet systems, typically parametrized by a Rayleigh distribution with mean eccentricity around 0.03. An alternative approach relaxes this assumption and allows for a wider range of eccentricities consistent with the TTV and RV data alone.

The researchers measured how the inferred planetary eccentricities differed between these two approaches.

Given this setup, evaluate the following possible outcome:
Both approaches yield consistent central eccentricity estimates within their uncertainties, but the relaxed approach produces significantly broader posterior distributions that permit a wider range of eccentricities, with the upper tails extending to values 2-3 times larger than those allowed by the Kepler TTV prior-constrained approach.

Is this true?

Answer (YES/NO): NO